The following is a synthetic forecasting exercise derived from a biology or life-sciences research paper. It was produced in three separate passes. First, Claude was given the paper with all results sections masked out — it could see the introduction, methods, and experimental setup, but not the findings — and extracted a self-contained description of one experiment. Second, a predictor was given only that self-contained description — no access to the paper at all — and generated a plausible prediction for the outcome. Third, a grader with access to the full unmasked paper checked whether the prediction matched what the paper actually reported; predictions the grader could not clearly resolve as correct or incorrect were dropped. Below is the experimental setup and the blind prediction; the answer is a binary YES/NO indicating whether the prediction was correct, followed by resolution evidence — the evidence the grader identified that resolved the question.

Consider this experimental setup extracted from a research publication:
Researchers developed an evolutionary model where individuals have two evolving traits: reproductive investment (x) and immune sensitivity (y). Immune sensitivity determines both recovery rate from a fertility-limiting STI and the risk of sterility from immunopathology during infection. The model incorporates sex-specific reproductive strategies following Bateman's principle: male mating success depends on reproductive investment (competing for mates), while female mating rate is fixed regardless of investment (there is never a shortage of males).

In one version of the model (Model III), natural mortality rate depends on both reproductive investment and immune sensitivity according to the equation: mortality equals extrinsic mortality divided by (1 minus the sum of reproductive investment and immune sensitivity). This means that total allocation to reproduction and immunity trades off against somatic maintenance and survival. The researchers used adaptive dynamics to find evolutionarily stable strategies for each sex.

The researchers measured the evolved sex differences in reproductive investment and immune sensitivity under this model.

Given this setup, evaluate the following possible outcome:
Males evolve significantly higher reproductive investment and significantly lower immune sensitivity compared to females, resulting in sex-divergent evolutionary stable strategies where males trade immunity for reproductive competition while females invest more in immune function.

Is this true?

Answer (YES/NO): YES